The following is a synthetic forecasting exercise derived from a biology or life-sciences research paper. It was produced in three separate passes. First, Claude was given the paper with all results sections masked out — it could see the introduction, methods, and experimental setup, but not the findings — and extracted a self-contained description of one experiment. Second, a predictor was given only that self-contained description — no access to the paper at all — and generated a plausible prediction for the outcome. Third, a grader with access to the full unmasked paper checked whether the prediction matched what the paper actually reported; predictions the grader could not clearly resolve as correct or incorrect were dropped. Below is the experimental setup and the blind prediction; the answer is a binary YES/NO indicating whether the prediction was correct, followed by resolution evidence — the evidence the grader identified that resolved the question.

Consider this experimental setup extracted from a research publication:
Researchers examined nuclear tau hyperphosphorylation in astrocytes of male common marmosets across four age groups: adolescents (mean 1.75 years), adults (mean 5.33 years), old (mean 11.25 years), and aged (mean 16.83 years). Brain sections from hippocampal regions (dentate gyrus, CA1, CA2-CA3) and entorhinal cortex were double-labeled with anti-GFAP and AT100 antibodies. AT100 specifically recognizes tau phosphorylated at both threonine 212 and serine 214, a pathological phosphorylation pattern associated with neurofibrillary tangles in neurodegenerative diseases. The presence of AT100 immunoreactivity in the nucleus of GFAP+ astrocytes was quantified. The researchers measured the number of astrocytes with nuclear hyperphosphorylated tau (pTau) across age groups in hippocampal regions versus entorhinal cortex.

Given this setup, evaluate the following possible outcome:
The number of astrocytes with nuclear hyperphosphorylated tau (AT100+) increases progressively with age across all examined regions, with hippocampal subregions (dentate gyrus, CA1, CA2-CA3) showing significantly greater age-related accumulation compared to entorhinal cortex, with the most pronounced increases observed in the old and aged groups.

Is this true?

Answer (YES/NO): NO